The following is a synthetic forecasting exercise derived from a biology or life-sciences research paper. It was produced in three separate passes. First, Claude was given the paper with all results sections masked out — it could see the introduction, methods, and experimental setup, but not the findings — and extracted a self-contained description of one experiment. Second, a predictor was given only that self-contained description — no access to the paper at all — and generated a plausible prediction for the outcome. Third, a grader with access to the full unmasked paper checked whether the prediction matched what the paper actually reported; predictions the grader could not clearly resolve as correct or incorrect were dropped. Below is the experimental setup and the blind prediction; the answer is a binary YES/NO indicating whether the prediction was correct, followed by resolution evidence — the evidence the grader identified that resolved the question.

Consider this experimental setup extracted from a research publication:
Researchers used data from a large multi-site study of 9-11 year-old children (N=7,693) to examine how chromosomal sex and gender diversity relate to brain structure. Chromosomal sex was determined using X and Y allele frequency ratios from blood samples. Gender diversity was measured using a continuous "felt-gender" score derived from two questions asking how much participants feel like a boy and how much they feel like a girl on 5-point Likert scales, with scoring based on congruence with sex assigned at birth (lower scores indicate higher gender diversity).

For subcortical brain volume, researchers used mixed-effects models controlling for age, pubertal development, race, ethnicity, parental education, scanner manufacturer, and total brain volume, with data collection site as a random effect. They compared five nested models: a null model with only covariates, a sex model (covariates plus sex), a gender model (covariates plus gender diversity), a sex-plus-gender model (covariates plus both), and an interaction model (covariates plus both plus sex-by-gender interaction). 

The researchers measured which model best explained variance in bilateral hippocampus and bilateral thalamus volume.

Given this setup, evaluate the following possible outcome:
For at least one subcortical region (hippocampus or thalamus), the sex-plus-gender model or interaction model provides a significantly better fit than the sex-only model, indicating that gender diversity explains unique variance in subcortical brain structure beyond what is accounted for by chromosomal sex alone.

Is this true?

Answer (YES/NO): NO